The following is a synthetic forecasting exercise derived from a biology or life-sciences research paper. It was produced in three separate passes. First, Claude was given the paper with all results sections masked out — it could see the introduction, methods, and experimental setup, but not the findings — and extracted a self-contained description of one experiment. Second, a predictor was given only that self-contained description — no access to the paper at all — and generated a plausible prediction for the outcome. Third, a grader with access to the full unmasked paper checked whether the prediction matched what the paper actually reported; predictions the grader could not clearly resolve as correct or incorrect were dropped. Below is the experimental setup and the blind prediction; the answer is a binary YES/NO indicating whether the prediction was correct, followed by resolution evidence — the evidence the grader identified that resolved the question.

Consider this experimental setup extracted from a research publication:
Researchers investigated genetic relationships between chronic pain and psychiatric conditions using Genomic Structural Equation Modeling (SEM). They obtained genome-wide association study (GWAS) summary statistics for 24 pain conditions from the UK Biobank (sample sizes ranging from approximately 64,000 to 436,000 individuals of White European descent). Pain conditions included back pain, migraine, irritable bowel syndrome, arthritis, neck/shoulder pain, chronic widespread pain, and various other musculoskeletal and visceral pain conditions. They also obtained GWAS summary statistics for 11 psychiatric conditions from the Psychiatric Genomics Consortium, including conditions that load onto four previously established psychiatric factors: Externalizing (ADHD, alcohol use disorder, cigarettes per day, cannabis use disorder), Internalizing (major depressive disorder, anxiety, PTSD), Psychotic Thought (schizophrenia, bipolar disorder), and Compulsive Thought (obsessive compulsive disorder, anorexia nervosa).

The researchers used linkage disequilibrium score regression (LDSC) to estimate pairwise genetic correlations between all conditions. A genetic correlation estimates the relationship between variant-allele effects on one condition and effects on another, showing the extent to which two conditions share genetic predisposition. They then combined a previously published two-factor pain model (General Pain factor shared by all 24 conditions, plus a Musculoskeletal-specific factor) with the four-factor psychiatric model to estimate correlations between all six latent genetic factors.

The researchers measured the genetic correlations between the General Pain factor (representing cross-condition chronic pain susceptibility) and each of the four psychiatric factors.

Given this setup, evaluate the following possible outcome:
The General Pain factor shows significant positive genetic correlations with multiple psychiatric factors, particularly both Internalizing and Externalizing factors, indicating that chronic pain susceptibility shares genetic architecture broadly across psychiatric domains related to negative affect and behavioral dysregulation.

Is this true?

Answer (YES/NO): YES